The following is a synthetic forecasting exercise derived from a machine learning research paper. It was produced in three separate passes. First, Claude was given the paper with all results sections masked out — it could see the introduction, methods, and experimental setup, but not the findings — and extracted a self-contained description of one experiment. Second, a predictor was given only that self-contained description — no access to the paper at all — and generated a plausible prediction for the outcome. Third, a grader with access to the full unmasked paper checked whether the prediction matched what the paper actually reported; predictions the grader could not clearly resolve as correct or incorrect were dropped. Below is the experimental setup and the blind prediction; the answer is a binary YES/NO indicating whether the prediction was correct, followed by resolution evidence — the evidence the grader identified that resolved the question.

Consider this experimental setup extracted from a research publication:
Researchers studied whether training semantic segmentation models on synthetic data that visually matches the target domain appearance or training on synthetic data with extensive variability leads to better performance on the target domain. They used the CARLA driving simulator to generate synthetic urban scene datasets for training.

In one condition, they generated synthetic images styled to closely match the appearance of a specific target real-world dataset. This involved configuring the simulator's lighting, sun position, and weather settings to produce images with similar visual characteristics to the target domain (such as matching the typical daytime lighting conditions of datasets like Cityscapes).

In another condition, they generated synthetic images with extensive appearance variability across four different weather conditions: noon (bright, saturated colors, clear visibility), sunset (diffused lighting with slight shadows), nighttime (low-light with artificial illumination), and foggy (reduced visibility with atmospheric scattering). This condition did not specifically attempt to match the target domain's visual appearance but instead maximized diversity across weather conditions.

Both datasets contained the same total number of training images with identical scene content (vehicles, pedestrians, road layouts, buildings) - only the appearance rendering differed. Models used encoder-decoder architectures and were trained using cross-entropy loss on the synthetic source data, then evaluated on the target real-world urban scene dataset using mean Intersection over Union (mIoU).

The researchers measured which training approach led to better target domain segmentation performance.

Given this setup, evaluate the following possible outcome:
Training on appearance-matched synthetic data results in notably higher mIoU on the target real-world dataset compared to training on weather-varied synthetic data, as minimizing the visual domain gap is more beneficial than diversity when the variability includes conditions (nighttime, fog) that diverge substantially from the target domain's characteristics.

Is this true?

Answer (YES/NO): NO